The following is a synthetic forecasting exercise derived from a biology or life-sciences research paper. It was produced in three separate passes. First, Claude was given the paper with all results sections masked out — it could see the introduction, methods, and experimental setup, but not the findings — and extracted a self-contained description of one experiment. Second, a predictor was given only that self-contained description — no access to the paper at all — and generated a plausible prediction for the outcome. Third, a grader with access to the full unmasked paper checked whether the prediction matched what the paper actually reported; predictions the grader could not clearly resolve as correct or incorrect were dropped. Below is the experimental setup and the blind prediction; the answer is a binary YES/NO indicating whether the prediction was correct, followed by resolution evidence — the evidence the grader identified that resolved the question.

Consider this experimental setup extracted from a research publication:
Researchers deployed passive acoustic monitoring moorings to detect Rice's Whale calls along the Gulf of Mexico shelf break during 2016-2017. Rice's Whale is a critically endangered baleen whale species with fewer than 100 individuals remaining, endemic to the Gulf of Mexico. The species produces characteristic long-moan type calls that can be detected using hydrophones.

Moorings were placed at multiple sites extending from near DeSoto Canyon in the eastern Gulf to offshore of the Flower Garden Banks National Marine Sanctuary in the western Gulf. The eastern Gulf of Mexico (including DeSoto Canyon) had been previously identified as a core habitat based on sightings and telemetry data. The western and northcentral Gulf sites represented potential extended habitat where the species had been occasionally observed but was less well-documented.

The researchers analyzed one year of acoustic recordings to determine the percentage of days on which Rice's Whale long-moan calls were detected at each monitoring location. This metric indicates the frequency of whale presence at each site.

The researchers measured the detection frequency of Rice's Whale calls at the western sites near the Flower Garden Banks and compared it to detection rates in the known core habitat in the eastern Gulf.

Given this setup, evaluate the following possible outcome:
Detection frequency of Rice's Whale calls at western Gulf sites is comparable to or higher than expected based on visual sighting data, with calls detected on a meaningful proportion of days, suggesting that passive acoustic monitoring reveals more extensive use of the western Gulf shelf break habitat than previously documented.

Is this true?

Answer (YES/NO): YES